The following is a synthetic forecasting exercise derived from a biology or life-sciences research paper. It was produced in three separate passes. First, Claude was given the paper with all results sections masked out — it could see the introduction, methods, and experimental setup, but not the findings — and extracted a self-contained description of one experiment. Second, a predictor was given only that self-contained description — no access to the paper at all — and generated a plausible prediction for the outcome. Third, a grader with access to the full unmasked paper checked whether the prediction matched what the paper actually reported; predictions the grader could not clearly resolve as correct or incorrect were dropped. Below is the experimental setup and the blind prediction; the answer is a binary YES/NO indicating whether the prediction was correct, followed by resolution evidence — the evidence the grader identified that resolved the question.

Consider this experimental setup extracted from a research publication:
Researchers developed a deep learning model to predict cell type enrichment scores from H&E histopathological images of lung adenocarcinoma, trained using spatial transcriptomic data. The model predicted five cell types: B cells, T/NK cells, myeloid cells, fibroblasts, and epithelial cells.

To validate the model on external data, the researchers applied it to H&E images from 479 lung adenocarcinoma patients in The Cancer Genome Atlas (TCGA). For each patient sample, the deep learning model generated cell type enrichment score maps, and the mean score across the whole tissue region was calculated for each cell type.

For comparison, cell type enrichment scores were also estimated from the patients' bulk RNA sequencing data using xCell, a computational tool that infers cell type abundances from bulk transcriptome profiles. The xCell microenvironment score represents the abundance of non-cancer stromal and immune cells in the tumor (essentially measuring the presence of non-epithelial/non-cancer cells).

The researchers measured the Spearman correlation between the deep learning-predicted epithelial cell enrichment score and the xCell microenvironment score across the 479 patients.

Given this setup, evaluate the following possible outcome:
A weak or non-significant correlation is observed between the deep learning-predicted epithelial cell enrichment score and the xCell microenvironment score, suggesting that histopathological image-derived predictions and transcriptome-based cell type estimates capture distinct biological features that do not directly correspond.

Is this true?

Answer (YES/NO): NO